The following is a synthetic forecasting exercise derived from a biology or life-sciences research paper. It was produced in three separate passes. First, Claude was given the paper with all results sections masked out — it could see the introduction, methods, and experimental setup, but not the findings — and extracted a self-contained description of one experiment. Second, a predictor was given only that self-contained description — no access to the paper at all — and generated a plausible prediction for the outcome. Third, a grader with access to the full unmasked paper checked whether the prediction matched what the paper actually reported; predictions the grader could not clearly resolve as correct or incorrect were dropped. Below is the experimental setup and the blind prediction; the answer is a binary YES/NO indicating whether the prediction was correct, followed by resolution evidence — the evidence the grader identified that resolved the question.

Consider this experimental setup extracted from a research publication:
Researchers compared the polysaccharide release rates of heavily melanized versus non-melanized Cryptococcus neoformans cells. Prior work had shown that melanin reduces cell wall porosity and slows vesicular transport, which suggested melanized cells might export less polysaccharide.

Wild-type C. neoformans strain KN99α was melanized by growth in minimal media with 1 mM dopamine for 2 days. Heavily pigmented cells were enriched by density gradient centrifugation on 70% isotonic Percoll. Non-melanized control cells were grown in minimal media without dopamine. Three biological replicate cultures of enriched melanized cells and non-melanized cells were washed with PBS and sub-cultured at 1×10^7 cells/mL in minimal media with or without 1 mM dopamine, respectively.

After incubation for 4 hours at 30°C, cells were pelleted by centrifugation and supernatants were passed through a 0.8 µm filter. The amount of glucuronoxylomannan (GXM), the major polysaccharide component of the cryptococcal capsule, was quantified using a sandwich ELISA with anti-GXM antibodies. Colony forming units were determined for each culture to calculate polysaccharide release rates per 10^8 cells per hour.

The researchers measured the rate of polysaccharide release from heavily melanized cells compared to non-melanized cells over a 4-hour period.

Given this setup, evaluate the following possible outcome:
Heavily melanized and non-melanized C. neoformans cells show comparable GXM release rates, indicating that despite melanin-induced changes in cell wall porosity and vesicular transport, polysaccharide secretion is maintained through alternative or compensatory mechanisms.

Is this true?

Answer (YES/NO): NO